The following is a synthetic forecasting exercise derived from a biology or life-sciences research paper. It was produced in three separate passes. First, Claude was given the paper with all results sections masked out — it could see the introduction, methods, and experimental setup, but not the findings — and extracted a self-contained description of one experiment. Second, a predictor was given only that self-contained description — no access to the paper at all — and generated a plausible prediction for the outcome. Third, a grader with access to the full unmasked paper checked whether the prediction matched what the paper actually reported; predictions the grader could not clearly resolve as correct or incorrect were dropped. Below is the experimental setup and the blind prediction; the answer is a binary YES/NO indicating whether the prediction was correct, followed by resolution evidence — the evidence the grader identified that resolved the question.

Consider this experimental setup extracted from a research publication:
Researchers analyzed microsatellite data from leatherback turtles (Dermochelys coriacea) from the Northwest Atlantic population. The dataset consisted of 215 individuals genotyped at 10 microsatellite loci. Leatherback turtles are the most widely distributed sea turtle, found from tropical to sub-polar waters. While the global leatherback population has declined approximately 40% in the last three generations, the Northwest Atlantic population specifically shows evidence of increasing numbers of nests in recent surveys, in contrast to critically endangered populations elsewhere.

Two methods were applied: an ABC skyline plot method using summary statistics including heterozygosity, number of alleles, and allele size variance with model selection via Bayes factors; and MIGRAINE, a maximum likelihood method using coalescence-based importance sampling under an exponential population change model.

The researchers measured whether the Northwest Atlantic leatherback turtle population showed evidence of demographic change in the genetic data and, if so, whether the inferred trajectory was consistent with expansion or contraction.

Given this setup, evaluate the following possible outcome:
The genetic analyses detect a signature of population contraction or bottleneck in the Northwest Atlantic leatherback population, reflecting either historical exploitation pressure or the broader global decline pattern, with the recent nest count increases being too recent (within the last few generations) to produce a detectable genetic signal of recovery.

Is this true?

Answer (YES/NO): NO